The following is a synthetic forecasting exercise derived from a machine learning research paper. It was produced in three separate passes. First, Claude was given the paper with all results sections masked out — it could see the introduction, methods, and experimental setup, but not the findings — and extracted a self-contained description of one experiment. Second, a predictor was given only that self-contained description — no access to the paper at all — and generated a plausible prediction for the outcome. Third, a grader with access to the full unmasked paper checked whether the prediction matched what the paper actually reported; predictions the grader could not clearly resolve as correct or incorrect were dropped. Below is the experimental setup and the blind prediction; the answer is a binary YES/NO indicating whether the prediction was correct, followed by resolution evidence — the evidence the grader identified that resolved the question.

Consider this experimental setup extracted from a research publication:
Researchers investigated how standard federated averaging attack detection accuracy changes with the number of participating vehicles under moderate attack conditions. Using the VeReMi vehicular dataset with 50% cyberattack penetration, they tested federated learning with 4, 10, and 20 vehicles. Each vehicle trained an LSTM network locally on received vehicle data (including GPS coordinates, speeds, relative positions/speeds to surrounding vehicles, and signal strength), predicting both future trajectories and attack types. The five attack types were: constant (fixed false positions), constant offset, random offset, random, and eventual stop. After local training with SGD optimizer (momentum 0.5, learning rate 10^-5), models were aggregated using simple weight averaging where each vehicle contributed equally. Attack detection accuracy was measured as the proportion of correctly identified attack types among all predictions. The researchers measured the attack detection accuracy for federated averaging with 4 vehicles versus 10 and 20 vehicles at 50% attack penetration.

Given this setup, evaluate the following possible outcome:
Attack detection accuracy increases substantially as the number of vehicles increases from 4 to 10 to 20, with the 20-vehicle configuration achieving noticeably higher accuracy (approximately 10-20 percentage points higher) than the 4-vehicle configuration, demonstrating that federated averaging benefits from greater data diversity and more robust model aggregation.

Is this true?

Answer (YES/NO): NO